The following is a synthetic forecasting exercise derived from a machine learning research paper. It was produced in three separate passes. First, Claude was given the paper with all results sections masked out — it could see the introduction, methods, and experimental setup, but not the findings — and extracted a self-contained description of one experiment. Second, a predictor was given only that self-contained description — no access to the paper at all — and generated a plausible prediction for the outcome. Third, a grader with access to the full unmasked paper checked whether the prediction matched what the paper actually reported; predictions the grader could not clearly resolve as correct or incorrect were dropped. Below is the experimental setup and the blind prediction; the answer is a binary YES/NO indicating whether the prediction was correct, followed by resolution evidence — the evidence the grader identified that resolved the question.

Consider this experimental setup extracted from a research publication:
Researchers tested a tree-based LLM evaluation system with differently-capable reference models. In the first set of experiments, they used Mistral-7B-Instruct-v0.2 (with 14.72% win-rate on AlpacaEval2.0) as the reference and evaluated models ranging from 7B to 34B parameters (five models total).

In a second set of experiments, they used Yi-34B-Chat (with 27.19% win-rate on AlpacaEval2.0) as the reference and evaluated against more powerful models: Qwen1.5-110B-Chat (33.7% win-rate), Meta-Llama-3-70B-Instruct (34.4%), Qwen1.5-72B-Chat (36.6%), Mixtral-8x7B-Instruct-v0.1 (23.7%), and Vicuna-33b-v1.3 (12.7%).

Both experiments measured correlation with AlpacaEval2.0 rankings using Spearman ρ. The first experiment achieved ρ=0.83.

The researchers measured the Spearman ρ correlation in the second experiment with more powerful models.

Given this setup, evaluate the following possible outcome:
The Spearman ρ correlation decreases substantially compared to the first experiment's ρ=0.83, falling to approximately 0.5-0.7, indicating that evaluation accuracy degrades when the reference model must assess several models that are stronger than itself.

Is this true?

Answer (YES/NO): NO